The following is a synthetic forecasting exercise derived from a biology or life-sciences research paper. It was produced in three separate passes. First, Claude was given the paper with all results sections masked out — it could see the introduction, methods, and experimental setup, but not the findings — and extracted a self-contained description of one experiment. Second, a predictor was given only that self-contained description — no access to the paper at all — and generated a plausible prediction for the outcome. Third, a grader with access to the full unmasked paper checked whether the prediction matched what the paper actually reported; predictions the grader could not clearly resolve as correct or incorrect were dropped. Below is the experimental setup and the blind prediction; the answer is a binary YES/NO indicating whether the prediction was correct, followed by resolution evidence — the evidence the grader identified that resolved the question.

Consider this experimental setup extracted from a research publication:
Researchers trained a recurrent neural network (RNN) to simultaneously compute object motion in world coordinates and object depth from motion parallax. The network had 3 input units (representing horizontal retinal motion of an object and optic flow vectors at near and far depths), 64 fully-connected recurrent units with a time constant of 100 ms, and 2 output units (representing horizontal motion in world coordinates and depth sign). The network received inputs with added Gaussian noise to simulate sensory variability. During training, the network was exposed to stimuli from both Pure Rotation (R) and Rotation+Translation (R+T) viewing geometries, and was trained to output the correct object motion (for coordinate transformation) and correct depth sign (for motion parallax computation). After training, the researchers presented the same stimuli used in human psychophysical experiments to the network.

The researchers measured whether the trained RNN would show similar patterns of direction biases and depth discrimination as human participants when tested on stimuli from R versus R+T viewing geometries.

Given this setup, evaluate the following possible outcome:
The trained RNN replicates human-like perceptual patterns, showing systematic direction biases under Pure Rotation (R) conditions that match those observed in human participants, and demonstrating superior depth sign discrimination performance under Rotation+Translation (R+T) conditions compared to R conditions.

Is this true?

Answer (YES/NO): YES